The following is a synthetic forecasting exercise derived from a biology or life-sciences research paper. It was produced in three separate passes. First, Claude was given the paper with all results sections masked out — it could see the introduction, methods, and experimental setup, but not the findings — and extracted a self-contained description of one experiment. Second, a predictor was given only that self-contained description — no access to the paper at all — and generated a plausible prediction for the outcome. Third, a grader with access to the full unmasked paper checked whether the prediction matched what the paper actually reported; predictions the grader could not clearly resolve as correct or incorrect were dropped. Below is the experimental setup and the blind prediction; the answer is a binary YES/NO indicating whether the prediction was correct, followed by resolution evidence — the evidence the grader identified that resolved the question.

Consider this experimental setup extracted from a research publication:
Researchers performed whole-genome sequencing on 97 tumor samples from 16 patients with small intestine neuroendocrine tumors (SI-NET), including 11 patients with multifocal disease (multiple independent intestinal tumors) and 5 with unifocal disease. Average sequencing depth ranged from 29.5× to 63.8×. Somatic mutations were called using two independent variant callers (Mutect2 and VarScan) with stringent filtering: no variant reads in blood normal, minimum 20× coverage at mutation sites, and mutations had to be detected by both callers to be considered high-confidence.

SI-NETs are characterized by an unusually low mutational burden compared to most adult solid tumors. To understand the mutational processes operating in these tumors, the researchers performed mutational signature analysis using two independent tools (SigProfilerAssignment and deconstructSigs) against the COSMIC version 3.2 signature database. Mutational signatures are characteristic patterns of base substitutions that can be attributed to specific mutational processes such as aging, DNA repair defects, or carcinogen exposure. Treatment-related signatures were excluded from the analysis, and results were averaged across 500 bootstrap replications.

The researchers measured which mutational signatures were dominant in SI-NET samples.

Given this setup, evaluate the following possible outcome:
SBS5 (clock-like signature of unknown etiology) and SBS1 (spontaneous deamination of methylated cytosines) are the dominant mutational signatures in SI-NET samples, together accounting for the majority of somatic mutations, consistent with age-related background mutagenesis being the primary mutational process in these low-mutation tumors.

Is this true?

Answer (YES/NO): NO